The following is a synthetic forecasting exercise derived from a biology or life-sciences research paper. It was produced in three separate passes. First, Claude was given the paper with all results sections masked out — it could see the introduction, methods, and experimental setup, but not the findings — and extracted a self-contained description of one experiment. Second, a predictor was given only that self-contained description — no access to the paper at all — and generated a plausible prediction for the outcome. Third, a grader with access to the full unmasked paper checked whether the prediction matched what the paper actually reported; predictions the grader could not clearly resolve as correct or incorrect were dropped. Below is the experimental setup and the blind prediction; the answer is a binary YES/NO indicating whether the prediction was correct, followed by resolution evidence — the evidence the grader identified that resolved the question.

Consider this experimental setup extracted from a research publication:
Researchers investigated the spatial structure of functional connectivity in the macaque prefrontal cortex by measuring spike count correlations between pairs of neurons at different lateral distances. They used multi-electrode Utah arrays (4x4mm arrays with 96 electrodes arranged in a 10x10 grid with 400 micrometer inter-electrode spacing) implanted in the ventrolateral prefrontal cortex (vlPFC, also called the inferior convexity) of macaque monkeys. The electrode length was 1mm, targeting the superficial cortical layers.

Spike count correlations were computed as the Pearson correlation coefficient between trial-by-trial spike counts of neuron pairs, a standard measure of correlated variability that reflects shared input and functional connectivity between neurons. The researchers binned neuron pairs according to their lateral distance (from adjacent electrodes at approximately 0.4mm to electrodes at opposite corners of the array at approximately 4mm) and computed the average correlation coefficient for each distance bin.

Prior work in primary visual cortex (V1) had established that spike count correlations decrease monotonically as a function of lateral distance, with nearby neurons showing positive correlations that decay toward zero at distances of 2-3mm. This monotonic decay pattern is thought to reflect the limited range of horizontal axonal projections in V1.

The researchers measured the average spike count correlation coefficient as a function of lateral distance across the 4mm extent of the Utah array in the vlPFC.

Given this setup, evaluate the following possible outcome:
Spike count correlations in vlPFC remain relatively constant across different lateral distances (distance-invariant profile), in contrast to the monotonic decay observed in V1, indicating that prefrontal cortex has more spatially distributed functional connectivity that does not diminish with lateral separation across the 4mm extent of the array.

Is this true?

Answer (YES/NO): NO